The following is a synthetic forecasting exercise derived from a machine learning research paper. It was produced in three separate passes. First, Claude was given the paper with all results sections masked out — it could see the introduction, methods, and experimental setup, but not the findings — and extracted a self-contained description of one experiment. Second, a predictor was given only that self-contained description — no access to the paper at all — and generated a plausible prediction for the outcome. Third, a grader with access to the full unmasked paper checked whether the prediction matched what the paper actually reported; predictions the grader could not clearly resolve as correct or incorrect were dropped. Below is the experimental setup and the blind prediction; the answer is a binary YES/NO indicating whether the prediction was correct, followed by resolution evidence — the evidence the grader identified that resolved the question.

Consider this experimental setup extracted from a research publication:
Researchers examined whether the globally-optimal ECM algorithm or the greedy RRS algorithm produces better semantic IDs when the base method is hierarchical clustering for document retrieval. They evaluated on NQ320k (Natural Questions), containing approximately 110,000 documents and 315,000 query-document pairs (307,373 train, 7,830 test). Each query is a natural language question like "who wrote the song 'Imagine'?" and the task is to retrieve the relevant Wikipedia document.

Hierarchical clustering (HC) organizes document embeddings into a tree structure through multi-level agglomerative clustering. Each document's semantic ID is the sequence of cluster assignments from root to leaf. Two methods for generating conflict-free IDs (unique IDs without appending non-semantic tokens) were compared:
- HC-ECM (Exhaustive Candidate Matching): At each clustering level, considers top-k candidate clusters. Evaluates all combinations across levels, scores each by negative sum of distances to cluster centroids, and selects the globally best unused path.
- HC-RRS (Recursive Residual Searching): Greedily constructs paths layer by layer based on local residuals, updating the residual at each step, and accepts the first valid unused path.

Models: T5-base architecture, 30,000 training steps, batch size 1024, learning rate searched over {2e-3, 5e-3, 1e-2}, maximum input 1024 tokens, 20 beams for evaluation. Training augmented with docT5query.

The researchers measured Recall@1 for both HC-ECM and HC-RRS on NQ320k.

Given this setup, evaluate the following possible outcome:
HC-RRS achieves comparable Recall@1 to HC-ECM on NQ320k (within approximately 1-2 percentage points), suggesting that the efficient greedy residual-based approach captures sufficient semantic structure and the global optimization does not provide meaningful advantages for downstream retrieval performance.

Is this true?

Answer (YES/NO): YES